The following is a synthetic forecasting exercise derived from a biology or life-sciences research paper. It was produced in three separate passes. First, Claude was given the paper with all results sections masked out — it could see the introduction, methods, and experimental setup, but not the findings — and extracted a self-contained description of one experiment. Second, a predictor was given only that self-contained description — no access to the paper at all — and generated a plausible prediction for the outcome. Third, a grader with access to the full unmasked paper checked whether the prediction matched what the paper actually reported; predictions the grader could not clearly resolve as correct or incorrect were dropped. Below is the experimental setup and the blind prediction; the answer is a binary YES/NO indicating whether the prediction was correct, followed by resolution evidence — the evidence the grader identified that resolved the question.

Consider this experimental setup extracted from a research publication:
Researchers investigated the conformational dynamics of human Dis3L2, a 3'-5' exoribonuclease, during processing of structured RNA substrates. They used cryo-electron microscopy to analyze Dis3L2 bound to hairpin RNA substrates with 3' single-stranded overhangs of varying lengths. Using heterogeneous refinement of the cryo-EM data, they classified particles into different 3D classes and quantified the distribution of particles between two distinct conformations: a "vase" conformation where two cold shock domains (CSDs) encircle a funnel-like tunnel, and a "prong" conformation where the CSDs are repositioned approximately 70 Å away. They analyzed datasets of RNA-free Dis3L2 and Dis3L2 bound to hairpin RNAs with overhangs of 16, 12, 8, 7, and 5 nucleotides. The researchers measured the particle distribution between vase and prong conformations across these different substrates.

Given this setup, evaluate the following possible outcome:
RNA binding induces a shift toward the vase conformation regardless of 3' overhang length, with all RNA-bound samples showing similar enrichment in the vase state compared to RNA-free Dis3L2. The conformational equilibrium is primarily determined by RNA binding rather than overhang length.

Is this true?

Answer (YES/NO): NO